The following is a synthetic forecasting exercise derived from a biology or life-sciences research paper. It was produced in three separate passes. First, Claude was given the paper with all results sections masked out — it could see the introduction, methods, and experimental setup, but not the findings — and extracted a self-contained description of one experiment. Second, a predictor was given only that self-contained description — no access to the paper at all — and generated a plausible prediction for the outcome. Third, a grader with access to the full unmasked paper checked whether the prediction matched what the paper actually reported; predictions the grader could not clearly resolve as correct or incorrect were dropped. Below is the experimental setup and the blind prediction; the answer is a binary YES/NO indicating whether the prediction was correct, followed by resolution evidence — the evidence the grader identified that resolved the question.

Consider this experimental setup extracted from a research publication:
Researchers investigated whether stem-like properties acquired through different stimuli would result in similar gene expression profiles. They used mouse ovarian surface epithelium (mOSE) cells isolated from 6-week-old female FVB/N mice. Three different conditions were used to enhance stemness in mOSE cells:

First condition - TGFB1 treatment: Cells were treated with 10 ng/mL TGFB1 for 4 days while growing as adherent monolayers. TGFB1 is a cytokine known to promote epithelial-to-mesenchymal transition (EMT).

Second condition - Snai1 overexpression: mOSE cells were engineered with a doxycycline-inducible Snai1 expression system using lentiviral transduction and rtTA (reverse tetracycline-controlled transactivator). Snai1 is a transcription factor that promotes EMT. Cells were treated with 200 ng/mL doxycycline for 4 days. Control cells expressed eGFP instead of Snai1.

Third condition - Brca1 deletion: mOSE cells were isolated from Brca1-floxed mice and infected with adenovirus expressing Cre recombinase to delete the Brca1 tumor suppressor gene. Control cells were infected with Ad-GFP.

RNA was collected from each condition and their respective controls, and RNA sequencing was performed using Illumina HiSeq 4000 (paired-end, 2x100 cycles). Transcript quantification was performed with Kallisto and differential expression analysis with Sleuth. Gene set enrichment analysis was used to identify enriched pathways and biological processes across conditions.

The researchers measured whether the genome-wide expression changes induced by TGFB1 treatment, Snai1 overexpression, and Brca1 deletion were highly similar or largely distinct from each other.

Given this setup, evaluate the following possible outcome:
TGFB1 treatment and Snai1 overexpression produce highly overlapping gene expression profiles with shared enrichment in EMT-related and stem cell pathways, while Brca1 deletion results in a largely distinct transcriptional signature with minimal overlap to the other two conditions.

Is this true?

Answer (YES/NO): NO